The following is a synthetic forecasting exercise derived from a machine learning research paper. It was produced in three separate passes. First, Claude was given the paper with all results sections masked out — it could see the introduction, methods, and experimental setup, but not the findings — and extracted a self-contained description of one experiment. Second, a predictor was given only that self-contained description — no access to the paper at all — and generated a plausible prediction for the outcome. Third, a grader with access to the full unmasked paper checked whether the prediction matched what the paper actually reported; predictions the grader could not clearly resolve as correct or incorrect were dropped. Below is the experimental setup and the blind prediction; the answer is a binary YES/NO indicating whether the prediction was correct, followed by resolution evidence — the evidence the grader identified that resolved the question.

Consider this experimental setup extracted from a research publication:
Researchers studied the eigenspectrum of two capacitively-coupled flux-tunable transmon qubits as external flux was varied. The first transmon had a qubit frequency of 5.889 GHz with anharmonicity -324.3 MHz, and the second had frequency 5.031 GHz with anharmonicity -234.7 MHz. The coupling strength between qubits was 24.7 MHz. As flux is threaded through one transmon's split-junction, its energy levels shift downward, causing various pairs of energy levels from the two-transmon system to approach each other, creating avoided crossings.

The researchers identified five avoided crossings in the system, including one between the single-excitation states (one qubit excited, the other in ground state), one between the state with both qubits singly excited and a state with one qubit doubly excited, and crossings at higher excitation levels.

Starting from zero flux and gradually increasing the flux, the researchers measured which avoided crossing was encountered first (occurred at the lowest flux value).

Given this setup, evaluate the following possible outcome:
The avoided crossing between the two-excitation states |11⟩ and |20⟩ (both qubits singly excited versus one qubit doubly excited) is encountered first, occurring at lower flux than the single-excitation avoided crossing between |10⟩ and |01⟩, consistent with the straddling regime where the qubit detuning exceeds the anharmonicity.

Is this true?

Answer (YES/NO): YES